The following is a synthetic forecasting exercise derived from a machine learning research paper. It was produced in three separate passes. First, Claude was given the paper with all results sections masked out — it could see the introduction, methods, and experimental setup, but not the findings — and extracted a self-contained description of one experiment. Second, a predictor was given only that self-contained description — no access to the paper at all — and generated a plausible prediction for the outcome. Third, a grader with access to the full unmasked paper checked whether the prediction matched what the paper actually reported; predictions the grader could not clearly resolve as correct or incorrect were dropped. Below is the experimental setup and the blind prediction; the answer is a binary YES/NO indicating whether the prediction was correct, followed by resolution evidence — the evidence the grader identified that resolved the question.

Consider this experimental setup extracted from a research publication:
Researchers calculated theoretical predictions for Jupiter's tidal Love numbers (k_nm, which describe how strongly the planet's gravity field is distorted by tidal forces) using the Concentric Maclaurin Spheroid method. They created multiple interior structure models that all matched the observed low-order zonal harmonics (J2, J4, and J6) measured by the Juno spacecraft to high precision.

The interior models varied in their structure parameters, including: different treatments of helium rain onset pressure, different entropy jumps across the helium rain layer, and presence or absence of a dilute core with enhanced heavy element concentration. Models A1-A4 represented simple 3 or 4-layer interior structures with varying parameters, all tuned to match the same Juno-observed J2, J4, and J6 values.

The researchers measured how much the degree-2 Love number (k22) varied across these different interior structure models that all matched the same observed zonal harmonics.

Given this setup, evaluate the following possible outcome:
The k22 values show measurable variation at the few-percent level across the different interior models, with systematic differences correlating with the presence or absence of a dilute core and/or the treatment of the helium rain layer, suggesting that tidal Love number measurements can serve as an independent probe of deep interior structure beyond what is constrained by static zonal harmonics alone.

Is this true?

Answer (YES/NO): NO